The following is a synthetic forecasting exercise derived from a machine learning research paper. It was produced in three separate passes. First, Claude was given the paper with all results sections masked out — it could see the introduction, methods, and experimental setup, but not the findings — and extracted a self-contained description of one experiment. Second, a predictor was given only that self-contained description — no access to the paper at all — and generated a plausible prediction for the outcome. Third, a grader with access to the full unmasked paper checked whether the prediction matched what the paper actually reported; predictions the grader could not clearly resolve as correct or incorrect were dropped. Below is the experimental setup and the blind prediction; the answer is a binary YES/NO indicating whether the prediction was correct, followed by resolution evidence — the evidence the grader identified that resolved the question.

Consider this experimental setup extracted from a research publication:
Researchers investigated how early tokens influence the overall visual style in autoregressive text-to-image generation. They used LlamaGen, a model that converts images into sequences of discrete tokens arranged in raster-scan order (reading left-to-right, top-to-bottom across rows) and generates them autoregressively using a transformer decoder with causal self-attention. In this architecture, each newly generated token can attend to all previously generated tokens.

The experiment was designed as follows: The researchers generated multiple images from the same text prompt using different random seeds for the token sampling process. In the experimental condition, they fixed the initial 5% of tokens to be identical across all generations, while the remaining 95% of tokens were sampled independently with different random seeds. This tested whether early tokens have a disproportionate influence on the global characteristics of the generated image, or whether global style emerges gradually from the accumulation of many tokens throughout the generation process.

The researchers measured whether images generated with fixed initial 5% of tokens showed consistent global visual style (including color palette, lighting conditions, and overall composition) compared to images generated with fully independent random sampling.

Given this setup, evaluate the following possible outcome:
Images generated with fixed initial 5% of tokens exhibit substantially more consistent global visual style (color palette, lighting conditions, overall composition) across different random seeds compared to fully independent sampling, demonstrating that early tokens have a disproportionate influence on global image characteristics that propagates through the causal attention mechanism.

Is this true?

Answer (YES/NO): YES